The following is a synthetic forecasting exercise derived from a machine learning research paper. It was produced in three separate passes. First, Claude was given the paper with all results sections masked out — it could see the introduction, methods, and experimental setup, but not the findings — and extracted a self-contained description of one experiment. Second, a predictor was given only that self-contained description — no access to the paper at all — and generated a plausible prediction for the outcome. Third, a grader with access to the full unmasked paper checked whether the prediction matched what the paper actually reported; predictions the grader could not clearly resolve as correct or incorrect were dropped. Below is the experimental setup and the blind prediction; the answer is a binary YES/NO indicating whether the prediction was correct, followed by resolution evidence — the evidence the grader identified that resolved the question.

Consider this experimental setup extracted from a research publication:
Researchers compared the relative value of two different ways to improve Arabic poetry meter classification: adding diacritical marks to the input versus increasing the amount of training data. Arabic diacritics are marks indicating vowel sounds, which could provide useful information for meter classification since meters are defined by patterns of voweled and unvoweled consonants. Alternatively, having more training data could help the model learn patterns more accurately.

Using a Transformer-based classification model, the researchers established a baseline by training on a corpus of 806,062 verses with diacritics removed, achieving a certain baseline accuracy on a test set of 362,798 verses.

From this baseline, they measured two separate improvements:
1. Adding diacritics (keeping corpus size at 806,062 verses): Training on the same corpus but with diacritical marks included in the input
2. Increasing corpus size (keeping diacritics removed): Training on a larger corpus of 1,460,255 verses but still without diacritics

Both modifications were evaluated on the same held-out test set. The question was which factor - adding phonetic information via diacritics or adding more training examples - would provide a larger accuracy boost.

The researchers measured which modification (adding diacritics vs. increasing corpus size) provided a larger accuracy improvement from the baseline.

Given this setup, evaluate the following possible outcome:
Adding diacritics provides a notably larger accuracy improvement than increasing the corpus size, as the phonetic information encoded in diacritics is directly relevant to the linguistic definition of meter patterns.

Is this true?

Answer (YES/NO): YES